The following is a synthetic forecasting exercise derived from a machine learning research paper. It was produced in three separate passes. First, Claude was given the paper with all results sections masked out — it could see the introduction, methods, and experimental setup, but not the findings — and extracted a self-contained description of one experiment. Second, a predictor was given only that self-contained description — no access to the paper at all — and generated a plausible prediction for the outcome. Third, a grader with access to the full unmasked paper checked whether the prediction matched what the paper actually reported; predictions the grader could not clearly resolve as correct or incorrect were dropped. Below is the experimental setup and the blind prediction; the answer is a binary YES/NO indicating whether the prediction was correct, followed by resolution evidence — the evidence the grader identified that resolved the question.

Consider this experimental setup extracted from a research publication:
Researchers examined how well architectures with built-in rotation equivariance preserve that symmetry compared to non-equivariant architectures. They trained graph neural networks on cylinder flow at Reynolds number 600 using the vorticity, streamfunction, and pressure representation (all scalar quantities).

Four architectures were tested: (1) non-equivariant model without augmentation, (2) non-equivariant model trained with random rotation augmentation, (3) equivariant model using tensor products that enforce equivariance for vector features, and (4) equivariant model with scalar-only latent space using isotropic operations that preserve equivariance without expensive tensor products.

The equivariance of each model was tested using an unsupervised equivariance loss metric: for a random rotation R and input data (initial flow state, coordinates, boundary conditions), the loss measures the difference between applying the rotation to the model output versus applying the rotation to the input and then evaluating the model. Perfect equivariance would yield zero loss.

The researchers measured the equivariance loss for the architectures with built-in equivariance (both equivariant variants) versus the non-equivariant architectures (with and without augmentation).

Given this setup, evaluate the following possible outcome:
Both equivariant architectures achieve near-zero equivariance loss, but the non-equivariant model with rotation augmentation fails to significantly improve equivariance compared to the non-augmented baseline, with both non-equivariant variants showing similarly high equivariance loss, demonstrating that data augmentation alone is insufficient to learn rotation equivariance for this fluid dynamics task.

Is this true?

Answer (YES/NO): NO